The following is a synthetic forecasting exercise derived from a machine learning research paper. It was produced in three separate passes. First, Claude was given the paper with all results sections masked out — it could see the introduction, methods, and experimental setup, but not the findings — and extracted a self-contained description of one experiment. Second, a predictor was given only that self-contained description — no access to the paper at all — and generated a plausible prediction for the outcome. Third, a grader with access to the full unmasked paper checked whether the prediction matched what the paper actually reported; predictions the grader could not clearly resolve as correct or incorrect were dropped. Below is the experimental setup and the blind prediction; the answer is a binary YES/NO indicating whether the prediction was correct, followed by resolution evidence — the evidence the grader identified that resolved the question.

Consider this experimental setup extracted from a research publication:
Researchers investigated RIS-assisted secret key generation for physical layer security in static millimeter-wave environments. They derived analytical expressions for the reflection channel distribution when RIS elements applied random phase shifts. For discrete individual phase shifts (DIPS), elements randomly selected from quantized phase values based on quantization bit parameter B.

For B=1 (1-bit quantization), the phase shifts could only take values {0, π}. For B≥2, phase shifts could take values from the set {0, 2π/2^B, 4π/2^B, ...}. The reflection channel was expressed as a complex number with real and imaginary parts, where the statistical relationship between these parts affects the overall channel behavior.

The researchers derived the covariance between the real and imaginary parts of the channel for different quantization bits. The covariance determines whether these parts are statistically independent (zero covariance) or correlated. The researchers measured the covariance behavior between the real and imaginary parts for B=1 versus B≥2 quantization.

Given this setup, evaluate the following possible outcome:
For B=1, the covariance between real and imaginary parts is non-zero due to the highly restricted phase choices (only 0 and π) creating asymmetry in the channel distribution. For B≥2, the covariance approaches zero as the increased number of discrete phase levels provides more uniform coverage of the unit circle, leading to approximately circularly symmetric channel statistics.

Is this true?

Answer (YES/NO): YES